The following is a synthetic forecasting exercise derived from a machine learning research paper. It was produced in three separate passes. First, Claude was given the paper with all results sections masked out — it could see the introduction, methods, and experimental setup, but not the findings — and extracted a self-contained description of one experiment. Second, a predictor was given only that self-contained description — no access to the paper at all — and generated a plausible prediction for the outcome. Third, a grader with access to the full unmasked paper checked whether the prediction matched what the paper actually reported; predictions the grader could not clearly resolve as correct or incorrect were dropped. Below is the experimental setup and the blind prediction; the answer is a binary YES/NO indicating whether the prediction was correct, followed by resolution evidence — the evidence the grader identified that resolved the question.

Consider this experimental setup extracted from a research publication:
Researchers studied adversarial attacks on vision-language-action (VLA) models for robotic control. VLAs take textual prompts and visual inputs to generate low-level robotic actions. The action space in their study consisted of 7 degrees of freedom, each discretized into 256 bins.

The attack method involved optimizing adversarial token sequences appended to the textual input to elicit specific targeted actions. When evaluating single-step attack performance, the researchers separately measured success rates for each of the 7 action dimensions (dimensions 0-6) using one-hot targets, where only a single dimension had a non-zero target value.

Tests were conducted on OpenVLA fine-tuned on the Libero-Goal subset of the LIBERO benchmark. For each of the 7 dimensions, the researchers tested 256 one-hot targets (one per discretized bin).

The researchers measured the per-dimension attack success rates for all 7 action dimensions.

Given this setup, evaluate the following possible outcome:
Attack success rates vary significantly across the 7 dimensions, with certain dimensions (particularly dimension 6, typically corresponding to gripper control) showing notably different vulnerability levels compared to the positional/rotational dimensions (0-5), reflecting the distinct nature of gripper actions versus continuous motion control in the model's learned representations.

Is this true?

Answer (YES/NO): NO